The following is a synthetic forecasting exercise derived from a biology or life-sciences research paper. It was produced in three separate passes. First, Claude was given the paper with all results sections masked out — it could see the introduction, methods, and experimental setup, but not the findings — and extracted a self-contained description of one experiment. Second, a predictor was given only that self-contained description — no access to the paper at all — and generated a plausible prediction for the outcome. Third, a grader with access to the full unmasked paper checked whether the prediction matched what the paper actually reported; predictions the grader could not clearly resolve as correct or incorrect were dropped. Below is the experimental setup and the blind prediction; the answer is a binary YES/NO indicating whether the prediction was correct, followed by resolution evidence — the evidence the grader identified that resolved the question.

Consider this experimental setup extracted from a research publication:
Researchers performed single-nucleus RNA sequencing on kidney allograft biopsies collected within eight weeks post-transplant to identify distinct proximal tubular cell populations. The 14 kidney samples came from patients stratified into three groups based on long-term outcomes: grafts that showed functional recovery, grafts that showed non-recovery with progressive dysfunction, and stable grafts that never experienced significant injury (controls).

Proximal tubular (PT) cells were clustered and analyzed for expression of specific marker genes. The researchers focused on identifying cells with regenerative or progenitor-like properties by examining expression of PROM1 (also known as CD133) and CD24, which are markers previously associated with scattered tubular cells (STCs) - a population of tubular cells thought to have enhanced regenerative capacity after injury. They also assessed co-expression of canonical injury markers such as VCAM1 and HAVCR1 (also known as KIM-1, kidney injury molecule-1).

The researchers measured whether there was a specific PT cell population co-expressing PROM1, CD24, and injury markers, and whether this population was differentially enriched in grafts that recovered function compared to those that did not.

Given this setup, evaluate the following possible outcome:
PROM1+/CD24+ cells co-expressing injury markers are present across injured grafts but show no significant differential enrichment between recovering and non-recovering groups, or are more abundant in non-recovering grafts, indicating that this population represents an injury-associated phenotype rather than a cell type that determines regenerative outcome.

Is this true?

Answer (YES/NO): NO